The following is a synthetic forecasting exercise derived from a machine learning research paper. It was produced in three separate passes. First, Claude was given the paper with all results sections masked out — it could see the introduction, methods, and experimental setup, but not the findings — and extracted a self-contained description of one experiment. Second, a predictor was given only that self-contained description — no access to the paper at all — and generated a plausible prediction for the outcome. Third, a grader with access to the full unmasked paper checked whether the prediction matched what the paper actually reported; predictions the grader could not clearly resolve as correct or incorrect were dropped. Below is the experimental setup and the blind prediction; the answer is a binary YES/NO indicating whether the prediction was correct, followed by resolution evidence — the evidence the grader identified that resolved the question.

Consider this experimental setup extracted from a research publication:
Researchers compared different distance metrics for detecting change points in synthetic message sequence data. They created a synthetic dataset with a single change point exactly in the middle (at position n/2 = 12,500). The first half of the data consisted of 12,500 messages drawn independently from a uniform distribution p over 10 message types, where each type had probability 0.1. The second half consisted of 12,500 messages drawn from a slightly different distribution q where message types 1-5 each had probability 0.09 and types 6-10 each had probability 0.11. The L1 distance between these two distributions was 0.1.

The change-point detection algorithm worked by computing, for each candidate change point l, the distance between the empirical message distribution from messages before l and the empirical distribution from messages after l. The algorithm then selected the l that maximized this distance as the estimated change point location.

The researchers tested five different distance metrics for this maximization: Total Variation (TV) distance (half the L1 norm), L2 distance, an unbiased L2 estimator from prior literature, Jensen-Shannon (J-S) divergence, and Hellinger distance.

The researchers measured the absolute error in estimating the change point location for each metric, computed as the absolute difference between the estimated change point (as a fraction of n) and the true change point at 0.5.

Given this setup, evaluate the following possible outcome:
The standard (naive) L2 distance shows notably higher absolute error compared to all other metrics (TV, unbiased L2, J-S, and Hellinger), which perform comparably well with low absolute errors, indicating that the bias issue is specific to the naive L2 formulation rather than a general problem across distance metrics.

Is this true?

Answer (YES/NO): NO